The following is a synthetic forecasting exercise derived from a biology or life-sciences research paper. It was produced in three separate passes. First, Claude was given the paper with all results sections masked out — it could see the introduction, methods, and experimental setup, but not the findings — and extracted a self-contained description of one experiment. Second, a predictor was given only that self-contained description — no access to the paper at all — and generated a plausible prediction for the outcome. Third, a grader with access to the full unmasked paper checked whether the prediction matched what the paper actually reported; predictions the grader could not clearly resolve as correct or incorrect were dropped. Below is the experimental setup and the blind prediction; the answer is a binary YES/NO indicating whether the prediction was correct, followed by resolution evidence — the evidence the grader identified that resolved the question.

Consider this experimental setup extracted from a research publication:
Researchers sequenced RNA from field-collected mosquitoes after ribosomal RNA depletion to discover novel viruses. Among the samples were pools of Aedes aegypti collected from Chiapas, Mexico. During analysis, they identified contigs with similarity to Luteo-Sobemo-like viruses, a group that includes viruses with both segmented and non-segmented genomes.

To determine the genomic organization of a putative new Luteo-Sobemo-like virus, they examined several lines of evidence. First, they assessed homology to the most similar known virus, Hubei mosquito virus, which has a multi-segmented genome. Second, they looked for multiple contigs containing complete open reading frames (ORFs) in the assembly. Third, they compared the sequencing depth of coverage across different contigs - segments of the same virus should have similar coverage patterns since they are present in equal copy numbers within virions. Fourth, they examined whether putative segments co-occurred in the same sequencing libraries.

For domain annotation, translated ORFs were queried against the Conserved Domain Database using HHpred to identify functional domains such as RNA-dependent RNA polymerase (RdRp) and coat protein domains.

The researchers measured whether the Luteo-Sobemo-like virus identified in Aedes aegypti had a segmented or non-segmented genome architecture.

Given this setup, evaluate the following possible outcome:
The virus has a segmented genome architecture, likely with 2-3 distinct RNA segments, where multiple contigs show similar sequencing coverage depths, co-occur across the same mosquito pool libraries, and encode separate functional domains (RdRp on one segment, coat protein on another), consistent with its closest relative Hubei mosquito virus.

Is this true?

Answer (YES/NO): YES